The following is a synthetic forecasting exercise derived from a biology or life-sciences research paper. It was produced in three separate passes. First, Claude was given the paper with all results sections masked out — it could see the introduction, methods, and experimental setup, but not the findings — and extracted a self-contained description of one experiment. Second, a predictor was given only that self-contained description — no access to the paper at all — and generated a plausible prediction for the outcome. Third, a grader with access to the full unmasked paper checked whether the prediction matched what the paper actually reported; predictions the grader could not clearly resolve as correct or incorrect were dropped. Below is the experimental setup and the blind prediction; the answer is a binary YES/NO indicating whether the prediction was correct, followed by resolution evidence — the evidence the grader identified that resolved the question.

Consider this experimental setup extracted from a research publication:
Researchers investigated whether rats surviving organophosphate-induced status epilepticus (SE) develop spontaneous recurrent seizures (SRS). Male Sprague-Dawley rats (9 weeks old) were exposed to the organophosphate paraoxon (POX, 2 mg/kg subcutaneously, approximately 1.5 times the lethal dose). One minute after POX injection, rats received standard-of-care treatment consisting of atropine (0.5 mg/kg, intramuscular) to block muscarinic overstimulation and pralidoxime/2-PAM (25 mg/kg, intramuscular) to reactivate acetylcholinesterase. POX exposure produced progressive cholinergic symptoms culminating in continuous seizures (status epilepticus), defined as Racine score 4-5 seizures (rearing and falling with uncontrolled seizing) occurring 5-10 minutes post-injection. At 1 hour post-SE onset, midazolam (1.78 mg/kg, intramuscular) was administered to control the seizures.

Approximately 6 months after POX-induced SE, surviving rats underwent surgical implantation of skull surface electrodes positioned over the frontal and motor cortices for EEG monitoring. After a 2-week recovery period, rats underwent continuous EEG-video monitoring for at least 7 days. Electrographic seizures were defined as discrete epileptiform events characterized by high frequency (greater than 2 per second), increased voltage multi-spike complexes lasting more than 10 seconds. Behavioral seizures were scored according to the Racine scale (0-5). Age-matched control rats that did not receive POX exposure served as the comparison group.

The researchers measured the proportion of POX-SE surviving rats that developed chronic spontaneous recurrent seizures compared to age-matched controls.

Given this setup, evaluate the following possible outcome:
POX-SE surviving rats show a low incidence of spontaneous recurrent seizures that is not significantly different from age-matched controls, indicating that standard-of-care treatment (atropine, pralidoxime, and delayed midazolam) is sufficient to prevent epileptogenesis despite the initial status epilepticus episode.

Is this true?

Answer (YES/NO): NO